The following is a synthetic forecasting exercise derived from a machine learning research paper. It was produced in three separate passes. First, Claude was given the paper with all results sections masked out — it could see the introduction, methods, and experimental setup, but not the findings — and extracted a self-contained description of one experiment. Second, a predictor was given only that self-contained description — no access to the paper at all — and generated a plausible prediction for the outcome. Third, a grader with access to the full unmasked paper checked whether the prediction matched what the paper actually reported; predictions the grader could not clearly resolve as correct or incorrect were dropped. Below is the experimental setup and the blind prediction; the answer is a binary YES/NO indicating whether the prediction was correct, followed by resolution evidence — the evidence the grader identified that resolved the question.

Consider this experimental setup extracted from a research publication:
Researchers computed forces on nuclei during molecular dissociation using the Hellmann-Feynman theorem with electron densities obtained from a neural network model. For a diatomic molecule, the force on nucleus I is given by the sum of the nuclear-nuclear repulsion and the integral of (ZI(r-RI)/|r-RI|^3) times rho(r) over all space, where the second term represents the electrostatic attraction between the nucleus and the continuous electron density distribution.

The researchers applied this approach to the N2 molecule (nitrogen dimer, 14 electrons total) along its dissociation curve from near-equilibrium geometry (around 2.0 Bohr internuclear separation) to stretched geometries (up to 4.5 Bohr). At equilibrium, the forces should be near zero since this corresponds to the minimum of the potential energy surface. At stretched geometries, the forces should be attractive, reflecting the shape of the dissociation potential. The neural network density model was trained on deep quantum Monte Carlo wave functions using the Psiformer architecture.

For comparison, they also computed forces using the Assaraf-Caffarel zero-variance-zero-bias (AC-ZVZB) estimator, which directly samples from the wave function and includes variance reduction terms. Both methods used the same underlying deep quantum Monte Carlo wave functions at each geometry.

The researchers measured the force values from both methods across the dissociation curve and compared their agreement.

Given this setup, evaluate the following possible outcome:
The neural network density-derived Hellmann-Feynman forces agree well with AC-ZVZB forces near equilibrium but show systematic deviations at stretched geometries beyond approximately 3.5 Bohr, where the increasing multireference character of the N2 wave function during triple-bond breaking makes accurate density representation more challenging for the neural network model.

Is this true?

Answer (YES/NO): NO